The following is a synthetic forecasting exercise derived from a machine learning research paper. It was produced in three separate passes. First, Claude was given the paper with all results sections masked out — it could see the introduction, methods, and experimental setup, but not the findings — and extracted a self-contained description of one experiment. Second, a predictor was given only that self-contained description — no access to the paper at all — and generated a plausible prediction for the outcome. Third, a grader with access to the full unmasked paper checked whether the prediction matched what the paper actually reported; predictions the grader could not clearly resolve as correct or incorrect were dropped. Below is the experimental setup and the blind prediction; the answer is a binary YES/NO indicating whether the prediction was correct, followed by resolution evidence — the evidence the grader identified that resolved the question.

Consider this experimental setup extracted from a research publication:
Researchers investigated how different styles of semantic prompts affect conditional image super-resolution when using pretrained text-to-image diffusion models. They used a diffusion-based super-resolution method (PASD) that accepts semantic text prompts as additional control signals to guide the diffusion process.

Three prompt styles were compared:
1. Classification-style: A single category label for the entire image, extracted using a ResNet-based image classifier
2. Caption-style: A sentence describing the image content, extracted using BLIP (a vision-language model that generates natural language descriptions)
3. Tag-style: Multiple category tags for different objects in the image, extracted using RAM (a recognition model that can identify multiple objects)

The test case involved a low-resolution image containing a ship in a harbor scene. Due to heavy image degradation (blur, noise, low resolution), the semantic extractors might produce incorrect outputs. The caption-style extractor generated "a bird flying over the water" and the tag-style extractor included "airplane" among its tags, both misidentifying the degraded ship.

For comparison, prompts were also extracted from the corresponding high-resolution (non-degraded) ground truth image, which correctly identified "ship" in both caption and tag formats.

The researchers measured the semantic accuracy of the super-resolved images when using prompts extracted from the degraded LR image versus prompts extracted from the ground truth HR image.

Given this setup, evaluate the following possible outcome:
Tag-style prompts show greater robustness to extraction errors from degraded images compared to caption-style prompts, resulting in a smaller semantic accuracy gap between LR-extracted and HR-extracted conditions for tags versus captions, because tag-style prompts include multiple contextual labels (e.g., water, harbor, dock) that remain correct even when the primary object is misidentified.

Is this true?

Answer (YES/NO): NO